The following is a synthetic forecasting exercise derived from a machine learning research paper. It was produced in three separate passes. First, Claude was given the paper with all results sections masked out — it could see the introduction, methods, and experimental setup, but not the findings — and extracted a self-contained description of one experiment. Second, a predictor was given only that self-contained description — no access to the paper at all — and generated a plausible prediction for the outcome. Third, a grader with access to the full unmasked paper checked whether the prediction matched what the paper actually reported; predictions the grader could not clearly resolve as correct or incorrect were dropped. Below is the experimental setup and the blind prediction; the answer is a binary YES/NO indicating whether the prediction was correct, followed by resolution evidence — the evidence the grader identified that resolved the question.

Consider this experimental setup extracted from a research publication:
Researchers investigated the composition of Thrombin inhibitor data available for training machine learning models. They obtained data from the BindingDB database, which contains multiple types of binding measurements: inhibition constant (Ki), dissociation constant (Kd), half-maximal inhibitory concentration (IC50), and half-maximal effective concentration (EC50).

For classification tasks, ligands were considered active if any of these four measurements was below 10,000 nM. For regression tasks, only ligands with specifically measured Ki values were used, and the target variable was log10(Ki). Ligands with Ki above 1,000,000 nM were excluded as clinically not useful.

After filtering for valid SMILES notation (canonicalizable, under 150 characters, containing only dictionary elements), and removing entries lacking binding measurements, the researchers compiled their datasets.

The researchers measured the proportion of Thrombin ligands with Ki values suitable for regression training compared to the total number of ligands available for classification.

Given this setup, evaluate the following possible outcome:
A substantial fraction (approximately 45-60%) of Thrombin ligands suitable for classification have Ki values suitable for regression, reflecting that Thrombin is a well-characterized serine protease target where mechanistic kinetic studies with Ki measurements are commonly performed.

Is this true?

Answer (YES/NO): YES